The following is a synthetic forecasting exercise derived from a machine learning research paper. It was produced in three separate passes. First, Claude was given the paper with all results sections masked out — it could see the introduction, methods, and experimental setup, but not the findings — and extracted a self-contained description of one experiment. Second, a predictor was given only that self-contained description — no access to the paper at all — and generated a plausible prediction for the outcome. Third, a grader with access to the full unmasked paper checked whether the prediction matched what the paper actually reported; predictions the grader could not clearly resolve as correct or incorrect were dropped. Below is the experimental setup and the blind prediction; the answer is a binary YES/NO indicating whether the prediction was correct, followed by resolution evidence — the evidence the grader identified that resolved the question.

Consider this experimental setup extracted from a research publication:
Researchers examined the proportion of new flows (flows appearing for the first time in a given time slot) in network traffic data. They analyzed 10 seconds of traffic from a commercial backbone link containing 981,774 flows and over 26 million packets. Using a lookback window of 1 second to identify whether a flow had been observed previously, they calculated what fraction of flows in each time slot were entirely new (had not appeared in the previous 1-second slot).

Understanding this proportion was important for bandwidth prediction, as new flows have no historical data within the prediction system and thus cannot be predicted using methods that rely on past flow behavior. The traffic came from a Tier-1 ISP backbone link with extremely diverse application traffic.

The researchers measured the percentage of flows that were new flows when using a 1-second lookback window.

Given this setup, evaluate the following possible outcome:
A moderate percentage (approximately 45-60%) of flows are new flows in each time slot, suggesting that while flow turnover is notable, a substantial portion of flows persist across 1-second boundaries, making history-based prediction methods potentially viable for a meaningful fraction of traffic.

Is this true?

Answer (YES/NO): YES